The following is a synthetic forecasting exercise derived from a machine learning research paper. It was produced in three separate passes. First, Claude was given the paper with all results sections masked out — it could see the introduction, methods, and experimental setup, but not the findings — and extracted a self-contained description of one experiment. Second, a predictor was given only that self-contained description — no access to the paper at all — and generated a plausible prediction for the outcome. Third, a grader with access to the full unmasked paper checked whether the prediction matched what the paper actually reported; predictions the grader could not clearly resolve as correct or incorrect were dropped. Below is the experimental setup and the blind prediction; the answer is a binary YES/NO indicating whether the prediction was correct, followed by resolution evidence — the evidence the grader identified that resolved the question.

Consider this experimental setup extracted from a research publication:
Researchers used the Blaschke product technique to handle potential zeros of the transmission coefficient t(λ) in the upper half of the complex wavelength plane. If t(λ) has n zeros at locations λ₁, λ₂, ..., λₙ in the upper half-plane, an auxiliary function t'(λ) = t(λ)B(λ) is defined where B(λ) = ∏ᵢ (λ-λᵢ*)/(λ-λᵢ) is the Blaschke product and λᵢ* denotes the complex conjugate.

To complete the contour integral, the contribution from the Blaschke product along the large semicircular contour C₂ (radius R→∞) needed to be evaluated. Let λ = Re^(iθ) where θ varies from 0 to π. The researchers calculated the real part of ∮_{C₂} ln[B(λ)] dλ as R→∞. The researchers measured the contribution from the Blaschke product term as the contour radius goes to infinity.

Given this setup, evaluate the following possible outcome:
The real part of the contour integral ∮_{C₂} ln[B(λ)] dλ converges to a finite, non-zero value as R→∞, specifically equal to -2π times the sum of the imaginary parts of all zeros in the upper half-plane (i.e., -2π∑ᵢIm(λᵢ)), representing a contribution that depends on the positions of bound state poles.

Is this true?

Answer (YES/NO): YES